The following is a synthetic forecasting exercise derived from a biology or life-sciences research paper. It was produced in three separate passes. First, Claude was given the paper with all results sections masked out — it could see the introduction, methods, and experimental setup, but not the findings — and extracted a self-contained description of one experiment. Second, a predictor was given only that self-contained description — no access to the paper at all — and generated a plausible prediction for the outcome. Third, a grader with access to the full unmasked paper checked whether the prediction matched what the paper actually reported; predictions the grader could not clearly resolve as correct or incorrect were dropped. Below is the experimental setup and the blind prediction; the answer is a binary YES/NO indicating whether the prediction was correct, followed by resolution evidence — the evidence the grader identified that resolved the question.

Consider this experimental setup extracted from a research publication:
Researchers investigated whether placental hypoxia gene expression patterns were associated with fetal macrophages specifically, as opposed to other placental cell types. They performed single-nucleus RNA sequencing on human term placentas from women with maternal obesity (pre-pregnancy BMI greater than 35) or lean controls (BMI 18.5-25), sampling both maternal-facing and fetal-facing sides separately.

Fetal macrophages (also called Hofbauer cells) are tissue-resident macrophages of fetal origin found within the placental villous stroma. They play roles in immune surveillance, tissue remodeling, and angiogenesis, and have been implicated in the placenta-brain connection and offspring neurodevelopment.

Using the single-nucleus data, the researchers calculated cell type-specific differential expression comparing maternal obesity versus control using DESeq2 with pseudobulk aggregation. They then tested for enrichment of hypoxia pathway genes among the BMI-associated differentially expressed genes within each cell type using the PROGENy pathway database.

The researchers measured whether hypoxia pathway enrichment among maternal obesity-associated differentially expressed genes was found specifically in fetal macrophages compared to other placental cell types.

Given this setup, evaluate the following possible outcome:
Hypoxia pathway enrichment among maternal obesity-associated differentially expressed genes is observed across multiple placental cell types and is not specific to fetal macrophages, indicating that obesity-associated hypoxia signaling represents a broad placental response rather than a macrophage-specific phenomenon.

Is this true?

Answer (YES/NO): YES